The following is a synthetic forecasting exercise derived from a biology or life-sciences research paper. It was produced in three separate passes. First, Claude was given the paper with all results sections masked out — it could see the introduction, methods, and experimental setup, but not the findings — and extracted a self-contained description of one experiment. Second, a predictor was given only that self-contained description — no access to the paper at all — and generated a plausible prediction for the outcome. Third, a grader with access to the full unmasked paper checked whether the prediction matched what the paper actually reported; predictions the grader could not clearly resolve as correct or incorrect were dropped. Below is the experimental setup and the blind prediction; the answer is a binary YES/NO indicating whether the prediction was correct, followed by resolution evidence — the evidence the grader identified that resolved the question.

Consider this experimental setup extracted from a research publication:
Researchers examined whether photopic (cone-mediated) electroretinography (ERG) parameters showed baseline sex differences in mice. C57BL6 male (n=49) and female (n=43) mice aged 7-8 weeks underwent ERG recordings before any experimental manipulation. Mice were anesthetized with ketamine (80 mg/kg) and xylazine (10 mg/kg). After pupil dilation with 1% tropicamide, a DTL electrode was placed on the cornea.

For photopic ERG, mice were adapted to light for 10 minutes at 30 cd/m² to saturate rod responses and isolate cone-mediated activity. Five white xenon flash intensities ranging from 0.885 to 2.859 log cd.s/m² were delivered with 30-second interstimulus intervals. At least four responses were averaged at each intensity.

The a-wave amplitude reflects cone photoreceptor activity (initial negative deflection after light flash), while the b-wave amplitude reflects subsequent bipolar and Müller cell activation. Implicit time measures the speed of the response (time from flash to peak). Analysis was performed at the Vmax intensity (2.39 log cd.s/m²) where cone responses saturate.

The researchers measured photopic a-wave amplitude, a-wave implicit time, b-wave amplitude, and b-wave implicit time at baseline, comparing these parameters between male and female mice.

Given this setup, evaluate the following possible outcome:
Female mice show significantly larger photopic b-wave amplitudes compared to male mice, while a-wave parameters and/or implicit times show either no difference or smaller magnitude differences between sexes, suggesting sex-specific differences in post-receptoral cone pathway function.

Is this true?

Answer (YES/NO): NO